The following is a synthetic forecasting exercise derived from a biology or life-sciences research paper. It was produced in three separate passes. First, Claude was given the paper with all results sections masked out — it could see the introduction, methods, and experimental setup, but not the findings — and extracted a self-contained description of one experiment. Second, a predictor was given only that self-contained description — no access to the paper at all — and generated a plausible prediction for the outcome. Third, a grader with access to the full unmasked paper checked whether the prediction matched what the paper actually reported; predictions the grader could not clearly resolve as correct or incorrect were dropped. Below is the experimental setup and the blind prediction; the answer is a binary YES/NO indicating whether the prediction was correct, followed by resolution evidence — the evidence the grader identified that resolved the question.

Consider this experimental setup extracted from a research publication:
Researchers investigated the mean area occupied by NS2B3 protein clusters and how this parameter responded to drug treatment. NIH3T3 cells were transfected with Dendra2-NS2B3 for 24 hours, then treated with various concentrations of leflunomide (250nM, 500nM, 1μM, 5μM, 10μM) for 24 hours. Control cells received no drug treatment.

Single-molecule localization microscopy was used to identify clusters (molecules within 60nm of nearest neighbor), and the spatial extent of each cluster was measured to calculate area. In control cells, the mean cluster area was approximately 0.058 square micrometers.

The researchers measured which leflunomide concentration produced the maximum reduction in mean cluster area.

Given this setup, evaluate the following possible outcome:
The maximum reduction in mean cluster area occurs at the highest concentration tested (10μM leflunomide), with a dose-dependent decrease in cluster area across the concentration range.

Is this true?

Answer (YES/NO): NO